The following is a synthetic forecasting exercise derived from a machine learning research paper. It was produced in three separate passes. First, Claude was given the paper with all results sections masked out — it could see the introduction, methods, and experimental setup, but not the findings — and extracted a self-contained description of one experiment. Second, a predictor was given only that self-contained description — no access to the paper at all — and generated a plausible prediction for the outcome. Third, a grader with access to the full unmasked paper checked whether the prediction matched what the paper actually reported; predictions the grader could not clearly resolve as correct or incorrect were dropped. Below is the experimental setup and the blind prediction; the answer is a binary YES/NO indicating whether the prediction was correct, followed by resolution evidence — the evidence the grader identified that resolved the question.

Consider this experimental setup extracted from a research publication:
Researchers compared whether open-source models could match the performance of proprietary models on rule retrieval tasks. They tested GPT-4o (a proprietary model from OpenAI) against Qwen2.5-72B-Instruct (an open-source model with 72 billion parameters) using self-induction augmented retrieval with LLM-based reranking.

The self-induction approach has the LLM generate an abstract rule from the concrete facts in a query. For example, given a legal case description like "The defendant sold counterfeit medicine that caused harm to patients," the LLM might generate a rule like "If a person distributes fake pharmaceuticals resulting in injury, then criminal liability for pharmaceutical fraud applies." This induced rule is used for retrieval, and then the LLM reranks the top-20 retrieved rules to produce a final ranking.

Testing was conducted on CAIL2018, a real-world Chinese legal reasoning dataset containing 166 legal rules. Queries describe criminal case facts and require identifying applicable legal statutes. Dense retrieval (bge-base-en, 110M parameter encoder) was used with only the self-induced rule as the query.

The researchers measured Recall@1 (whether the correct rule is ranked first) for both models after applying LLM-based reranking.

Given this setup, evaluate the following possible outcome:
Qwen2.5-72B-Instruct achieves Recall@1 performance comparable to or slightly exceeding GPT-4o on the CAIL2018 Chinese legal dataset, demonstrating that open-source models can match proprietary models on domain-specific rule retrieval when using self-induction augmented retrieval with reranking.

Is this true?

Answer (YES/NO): YES